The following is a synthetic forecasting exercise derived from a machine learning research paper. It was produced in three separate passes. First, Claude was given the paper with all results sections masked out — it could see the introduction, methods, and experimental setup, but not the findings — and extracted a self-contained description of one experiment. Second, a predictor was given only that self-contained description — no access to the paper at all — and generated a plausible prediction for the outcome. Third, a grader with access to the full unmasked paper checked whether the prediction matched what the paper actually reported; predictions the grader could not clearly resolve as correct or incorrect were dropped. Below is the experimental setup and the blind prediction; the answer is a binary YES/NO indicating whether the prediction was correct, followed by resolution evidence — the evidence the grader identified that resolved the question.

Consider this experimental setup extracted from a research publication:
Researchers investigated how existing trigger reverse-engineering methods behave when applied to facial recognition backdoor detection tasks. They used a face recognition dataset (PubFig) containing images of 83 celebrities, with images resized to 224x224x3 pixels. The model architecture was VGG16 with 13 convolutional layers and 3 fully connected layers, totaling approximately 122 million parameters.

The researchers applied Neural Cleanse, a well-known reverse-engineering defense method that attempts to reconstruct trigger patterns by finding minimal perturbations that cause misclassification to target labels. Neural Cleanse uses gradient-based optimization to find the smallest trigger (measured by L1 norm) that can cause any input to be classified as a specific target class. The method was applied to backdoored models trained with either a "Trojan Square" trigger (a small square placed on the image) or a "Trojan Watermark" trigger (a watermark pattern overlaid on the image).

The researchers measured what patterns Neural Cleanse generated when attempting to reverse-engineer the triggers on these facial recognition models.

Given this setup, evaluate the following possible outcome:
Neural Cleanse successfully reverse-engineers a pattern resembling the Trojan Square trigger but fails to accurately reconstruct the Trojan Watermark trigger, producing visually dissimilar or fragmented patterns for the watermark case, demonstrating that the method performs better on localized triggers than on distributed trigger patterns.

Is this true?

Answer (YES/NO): NO